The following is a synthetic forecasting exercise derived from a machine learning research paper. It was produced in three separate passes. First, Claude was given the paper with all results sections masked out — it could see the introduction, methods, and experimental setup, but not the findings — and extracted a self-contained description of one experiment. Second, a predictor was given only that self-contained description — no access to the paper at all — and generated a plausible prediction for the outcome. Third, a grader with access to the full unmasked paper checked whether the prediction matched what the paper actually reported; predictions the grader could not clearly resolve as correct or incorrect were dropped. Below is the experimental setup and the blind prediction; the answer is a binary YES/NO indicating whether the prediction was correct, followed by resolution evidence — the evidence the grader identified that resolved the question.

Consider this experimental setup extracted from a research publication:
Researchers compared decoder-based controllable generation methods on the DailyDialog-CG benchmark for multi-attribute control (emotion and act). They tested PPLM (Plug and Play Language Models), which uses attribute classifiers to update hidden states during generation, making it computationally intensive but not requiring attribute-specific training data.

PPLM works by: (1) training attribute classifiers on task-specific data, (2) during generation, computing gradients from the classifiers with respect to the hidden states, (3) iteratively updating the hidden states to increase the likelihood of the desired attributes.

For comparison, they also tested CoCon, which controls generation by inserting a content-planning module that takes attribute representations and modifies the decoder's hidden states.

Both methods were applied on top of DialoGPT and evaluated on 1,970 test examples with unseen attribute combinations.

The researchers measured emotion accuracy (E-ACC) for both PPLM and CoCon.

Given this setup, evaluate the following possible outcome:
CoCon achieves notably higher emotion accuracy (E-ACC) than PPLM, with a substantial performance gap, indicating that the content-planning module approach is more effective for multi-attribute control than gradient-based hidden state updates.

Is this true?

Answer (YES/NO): NO